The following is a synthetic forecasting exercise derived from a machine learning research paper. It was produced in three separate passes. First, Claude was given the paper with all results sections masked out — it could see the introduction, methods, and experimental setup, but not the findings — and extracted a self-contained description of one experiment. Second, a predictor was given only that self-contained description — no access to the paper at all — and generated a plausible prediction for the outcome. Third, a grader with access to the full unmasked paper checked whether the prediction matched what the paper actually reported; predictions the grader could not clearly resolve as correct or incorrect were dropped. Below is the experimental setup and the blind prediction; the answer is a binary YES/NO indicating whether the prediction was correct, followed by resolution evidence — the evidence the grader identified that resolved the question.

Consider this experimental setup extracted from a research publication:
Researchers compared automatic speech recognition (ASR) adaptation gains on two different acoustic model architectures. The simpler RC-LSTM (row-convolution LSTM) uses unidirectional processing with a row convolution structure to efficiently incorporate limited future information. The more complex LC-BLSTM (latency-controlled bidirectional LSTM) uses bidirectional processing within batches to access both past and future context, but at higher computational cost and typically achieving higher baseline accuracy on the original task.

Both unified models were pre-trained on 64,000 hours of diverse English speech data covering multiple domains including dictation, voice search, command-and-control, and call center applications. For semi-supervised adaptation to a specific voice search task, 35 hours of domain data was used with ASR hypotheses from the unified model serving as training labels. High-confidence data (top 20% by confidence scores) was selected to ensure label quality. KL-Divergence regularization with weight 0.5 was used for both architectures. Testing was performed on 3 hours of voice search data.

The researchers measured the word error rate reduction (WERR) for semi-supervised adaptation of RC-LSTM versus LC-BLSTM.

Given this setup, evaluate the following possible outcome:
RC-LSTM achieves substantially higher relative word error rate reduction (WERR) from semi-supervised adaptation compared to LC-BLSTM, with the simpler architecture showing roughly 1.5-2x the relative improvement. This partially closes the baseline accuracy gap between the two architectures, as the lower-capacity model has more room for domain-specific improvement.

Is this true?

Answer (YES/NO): YES